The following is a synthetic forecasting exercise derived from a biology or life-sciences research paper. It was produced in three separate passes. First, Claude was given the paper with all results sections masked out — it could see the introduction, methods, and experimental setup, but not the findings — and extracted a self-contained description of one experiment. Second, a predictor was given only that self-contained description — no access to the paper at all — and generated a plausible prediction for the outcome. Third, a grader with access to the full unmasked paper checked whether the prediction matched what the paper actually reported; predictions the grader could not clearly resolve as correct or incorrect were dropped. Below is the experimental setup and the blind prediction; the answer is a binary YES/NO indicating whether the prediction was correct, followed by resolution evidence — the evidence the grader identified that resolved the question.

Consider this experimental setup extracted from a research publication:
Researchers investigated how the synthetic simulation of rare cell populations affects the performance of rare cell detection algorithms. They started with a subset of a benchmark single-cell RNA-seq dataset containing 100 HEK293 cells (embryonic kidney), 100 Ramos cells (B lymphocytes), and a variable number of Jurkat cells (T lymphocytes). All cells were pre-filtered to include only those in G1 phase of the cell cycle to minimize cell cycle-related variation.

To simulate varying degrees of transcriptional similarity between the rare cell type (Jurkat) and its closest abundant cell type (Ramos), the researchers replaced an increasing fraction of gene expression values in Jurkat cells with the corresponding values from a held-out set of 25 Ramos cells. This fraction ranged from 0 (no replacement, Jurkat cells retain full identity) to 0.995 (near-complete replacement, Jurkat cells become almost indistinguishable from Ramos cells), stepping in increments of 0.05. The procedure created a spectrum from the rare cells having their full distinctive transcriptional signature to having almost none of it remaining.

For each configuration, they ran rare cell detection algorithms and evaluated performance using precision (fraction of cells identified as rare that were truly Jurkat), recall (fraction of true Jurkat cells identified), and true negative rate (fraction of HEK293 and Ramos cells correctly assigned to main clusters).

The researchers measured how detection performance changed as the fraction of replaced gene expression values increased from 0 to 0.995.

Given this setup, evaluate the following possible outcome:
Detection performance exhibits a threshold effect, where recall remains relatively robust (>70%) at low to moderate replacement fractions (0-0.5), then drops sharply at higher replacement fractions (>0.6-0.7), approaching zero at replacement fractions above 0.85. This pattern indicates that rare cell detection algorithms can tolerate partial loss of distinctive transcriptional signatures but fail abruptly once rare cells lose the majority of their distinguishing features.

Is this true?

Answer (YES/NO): NO